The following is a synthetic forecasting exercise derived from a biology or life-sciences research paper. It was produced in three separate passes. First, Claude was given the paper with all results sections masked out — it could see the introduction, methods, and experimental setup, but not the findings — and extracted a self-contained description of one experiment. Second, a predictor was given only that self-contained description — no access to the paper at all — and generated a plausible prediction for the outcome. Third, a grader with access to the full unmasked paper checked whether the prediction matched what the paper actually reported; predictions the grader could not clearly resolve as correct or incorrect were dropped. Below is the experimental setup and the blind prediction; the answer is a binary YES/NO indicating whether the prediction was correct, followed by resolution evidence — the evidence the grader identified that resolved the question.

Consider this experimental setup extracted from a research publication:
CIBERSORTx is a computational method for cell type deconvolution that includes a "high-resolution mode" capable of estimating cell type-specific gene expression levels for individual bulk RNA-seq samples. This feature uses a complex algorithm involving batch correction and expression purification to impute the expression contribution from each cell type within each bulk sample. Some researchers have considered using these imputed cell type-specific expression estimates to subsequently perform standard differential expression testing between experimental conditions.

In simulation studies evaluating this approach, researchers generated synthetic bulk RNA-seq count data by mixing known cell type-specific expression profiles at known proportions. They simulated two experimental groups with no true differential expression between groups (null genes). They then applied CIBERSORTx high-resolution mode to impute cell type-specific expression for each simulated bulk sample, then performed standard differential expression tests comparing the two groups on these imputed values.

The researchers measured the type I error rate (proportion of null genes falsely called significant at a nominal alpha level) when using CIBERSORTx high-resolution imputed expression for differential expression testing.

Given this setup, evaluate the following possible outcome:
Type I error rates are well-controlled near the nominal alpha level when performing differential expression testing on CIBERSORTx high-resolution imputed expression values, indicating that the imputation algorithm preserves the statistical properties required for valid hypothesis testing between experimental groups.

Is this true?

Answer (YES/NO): NO